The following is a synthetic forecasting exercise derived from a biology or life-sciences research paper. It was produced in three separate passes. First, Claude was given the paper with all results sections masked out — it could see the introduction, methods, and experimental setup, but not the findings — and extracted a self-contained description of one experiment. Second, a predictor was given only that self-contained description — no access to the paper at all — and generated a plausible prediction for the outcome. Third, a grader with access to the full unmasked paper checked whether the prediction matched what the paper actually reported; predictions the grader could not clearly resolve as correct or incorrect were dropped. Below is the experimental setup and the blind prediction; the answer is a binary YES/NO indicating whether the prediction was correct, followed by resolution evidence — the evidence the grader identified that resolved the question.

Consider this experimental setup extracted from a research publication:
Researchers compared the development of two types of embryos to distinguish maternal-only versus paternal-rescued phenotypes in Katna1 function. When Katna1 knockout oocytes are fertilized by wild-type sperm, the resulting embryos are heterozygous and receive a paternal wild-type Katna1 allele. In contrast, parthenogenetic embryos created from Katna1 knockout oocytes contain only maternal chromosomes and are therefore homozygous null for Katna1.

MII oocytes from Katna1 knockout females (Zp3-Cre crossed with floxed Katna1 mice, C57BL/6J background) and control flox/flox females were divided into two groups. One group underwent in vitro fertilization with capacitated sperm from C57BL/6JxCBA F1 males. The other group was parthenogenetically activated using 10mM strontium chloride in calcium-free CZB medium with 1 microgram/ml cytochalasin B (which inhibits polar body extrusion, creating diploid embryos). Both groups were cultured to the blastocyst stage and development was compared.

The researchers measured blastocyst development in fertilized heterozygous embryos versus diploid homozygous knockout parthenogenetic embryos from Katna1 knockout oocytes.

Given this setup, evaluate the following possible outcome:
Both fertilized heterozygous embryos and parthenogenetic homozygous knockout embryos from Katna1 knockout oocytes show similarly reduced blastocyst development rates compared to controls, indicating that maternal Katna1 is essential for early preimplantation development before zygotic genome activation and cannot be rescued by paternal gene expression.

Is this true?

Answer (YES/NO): NO